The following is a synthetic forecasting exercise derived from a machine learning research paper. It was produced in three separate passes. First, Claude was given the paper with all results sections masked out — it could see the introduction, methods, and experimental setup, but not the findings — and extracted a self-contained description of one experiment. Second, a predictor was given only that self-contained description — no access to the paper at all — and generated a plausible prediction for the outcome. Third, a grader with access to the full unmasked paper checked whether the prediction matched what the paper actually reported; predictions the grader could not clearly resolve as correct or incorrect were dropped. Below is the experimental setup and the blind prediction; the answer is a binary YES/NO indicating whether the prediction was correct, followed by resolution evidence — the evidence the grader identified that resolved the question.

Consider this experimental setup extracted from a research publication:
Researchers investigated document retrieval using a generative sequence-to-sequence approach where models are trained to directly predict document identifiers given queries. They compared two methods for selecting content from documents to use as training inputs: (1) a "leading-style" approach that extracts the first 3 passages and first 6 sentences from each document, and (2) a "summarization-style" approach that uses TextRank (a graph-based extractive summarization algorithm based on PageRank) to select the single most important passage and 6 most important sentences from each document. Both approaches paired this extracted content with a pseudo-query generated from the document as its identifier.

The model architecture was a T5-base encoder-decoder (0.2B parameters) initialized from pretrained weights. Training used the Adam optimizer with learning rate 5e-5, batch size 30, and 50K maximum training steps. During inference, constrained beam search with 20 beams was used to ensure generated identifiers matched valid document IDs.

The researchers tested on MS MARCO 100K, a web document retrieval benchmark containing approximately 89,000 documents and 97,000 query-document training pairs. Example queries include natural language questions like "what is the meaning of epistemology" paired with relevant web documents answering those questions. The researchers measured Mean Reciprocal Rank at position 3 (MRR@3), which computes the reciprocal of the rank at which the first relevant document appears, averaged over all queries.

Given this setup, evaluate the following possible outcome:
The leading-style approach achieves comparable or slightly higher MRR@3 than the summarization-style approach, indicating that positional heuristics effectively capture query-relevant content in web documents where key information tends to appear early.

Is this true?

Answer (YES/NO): NO